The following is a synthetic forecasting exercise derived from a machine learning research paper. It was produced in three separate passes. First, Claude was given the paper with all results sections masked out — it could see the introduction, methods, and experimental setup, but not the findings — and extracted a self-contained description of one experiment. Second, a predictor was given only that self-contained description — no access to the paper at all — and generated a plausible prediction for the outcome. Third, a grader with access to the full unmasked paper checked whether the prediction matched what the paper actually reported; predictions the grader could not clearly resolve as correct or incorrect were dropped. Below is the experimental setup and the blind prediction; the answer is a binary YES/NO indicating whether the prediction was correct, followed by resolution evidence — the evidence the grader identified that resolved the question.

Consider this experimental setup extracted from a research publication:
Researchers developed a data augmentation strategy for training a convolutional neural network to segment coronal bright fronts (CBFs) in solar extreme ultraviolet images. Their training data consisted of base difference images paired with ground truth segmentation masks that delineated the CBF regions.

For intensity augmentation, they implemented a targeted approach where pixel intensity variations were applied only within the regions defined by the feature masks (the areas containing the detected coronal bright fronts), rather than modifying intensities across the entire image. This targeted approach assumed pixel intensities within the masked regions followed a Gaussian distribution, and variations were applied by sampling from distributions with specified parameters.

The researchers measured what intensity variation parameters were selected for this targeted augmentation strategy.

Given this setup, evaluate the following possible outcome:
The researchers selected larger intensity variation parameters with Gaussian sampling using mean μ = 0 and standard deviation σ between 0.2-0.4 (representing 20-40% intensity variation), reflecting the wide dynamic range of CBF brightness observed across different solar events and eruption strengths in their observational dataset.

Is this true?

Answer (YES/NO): NO